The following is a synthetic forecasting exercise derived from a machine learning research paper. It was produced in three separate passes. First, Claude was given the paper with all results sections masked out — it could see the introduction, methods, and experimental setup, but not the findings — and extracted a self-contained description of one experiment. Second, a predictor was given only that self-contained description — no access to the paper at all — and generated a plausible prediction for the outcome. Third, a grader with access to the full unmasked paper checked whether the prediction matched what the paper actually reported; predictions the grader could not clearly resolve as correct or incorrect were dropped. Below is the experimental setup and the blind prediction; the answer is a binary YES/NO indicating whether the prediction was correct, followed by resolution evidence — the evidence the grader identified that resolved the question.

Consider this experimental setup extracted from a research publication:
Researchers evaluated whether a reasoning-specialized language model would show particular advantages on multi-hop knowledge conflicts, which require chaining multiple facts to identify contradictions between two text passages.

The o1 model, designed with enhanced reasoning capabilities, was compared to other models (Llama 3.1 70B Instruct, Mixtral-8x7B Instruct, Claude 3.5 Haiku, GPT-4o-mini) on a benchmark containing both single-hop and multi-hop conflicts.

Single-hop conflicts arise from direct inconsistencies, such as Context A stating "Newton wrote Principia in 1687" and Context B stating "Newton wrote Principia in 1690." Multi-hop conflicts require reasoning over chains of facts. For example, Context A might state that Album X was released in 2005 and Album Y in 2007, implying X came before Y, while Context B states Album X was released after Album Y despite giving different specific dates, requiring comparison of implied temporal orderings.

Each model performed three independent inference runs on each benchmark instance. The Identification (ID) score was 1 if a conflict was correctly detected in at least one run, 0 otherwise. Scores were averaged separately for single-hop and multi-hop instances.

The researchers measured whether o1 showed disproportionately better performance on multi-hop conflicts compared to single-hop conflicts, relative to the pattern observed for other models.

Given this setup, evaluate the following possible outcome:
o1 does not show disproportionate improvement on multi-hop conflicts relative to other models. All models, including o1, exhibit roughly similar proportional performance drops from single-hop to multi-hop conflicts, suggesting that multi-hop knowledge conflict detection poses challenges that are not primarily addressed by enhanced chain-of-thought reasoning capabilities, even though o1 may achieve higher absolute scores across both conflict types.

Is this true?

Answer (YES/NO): YES